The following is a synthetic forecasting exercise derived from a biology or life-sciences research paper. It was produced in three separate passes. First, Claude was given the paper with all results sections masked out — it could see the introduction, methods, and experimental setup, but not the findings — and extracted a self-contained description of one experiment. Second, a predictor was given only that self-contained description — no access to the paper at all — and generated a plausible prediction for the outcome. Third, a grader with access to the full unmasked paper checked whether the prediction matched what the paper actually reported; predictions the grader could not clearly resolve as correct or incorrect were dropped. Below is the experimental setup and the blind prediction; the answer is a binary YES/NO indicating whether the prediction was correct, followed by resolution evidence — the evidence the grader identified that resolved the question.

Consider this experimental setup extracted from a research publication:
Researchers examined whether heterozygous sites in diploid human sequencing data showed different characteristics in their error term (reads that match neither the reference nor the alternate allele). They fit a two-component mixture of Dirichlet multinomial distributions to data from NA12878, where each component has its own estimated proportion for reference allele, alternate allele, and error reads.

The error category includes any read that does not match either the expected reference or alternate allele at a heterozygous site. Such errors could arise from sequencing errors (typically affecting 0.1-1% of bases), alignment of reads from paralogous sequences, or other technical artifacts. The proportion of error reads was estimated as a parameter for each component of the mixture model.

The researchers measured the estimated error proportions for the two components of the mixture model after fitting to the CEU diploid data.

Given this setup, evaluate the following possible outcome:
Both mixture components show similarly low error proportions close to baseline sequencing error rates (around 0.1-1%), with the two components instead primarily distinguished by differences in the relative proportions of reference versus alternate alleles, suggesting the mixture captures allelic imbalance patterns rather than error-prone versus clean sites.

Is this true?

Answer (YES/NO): NO